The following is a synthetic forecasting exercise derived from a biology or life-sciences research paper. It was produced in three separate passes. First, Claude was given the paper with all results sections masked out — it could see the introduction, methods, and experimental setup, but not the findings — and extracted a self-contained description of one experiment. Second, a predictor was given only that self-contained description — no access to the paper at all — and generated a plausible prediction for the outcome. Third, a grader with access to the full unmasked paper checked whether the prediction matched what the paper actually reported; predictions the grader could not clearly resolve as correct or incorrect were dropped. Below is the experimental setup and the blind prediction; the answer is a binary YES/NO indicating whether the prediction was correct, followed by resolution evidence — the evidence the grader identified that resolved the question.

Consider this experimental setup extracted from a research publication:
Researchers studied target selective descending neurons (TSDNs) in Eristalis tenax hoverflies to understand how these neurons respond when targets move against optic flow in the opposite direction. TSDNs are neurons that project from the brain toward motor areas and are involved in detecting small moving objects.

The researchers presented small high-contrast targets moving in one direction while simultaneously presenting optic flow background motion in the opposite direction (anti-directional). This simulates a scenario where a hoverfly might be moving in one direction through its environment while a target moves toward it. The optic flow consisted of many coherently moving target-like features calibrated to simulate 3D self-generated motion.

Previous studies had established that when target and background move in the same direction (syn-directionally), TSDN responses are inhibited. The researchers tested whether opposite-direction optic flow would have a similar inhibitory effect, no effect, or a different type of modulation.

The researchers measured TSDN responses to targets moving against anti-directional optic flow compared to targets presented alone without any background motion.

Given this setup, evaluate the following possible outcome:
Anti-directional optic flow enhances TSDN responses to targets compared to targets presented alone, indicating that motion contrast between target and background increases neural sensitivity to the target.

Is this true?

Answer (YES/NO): YES